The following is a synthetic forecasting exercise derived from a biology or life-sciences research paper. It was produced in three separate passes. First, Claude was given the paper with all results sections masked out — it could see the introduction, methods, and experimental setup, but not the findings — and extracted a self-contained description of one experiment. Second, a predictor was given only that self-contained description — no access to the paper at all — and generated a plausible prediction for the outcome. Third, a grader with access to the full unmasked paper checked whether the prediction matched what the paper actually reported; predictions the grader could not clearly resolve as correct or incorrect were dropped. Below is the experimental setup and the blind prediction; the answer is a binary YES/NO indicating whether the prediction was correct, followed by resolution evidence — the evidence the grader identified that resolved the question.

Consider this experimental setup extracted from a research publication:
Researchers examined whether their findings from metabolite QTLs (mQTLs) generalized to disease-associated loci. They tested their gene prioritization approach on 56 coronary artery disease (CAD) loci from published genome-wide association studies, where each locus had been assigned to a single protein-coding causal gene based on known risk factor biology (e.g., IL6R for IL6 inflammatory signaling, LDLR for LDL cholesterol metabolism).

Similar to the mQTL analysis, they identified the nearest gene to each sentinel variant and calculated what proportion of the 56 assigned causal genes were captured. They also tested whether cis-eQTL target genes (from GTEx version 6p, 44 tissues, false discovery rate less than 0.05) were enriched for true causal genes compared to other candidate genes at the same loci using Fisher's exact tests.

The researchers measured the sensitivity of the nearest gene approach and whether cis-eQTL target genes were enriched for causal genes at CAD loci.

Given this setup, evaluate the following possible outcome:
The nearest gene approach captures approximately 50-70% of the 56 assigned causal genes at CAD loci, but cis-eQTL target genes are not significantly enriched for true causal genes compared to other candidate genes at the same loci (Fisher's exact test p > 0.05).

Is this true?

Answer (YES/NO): NO